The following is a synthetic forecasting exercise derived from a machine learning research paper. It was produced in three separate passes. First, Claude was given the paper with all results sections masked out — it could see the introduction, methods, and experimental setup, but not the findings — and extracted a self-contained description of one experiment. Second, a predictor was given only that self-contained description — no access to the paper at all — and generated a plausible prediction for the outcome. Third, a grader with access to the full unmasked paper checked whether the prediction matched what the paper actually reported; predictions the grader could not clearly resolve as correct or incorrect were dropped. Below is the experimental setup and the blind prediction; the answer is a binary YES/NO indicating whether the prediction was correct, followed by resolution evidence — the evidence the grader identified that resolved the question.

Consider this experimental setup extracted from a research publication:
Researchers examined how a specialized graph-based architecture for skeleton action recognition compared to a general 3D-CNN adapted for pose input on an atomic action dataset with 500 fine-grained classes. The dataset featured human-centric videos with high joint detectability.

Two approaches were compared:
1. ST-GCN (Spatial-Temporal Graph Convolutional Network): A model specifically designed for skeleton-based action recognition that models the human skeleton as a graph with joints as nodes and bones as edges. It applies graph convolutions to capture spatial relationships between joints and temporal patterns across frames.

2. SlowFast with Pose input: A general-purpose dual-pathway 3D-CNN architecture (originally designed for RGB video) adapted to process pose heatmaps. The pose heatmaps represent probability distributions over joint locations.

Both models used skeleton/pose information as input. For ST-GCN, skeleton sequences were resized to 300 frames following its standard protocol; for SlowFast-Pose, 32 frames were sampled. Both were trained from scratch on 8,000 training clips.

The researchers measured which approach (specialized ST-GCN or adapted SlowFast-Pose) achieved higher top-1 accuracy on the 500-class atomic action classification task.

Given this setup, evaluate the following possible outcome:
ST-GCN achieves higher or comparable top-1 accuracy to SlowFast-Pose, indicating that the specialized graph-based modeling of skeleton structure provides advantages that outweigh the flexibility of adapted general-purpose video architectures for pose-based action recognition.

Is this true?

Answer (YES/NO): YES